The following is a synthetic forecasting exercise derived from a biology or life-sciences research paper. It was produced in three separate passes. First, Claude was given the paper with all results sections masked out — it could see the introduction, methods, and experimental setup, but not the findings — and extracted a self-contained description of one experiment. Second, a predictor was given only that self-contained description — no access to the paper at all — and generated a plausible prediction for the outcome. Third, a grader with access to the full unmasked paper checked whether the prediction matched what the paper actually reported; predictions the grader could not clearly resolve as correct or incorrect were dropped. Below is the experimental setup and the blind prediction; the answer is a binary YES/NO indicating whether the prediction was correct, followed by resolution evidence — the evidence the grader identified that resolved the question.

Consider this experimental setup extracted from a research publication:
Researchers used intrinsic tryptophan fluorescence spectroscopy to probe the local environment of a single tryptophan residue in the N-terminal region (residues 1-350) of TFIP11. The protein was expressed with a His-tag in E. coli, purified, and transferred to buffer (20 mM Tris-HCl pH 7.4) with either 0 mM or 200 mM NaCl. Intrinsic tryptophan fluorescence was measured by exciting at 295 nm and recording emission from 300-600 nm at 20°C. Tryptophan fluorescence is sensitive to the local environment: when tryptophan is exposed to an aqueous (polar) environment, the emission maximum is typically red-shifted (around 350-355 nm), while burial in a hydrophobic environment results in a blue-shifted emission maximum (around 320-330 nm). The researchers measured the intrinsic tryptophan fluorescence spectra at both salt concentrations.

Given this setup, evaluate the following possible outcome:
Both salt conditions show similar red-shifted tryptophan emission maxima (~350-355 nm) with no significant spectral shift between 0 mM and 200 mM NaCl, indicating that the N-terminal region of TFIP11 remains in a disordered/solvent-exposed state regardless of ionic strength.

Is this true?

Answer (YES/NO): NO